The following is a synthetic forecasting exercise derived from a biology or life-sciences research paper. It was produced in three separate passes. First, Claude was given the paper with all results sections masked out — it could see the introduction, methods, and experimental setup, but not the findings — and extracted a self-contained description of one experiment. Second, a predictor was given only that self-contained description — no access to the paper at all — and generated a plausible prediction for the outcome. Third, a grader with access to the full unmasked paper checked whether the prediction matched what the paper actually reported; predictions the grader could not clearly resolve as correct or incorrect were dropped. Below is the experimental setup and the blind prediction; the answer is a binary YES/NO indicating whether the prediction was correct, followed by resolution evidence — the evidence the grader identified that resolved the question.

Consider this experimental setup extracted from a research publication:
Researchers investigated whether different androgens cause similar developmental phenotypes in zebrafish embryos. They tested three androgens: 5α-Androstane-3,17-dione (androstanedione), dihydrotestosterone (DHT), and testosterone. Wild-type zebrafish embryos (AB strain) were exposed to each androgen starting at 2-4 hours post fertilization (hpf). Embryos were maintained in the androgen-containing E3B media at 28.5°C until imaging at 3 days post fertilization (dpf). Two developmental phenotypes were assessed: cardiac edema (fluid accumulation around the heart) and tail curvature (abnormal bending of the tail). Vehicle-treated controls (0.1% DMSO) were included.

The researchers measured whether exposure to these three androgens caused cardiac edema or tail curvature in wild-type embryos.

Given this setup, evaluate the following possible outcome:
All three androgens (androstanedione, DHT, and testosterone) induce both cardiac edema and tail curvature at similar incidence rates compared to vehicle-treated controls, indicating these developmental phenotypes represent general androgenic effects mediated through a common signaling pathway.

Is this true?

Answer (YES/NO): NO